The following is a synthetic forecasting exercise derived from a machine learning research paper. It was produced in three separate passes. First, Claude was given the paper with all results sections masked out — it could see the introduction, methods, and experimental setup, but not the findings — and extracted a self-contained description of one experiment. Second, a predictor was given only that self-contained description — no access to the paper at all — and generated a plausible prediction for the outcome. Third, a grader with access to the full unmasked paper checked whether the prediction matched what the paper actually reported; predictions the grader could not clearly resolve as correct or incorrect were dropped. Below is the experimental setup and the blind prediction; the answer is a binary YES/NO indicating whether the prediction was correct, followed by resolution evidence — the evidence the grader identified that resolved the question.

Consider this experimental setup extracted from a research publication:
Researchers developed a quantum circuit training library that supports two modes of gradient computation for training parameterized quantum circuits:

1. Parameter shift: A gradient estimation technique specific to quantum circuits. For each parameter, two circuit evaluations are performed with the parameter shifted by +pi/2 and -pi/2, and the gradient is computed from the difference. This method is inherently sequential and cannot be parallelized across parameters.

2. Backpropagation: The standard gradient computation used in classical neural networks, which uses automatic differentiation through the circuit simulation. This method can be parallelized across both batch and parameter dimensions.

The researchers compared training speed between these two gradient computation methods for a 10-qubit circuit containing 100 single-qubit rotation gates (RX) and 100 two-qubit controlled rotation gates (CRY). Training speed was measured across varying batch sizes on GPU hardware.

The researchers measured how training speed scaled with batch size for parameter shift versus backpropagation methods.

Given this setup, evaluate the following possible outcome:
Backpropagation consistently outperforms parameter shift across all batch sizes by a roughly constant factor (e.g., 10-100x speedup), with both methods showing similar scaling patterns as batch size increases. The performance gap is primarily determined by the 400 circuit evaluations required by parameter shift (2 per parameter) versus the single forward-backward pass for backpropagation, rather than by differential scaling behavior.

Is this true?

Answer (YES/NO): NO